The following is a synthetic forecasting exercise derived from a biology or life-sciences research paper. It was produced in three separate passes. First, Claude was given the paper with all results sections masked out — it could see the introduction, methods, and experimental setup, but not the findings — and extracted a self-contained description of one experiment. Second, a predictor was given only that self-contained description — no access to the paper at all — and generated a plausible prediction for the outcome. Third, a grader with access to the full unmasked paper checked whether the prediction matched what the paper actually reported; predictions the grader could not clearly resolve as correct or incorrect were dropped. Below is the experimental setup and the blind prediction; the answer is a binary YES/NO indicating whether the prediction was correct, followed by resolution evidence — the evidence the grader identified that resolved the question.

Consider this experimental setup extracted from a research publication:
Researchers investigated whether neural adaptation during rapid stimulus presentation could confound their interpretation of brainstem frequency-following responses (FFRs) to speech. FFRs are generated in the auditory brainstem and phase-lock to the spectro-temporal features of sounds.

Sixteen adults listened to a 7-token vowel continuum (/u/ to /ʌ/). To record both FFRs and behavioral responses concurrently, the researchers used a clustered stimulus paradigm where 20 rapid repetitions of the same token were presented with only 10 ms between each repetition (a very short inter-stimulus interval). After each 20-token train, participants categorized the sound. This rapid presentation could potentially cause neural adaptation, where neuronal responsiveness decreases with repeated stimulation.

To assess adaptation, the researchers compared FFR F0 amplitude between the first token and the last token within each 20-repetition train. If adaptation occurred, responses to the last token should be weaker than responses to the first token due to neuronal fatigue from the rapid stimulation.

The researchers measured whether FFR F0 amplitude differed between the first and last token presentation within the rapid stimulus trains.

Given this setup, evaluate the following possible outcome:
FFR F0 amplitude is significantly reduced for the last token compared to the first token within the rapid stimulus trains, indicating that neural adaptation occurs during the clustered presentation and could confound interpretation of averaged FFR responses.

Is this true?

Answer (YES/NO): NO